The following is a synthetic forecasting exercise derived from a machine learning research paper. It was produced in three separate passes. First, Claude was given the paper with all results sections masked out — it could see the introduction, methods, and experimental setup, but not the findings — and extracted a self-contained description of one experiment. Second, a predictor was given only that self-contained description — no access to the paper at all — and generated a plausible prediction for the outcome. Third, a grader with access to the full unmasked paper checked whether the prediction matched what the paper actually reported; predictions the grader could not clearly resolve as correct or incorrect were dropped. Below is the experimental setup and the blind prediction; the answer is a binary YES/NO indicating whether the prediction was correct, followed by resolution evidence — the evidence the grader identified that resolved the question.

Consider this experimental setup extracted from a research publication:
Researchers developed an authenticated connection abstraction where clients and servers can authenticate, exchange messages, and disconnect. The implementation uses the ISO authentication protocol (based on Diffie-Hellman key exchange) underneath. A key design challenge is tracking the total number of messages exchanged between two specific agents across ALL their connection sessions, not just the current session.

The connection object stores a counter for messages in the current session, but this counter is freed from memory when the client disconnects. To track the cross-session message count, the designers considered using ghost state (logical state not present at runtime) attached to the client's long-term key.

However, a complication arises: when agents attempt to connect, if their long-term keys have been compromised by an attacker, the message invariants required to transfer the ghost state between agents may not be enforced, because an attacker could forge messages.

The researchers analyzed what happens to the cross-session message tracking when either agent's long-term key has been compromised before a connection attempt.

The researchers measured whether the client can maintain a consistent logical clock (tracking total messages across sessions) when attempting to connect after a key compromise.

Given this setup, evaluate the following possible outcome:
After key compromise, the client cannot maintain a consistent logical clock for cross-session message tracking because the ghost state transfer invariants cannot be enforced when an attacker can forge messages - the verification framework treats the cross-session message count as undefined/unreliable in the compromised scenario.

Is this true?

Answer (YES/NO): YES